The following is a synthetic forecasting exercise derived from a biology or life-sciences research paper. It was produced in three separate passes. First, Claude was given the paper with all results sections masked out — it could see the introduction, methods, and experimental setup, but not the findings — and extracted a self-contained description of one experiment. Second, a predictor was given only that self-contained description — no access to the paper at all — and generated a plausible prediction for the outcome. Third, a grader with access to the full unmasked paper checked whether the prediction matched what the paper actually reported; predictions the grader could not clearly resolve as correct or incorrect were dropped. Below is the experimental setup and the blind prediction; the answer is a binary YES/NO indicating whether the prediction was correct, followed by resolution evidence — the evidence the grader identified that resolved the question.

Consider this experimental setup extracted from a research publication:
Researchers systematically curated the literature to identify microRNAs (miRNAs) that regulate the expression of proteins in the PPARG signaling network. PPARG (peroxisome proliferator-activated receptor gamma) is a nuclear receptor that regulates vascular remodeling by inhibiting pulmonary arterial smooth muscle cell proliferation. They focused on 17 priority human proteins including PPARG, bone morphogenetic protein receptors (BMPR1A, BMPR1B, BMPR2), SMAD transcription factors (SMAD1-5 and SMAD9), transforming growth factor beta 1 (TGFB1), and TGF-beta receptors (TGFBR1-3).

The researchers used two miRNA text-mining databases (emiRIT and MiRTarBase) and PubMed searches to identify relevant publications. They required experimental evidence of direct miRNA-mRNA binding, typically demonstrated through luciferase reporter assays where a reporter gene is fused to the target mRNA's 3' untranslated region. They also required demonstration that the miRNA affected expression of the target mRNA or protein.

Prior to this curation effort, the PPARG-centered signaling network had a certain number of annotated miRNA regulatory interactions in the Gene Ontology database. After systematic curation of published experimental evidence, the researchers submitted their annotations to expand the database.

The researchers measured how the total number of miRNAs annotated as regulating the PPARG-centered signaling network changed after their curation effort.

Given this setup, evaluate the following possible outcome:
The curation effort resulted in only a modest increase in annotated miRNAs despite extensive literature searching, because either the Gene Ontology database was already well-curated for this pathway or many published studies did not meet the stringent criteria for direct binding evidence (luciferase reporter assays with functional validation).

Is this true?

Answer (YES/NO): NO